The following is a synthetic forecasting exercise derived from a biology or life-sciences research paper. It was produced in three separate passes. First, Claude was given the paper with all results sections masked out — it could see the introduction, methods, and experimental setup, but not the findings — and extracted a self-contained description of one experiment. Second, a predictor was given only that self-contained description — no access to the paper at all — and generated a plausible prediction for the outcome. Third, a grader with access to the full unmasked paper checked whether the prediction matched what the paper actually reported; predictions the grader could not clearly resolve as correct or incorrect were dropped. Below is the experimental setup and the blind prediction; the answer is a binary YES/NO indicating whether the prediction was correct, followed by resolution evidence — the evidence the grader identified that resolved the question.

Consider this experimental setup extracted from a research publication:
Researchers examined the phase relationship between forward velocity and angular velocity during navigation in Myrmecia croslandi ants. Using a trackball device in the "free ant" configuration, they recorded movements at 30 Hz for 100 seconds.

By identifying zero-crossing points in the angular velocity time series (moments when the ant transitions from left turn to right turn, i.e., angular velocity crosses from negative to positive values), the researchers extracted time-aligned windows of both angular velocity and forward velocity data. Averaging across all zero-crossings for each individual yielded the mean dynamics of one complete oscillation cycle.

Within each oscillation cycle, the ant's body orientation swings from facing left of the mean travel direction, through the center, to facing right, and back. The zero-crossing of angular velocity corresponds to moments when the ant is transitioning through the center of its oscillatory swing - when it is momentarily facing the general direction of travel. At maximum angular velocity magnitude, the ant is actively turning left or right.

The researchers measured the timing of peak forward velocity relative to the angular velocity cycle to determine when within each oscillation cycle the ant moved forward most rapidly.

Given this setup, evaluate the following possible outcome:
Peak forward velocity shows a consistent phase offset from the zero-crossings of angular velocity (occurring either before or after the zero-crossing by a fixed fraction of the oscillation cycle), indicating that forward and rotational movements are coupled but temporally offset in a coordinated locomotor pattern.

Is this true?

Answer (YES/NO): YES